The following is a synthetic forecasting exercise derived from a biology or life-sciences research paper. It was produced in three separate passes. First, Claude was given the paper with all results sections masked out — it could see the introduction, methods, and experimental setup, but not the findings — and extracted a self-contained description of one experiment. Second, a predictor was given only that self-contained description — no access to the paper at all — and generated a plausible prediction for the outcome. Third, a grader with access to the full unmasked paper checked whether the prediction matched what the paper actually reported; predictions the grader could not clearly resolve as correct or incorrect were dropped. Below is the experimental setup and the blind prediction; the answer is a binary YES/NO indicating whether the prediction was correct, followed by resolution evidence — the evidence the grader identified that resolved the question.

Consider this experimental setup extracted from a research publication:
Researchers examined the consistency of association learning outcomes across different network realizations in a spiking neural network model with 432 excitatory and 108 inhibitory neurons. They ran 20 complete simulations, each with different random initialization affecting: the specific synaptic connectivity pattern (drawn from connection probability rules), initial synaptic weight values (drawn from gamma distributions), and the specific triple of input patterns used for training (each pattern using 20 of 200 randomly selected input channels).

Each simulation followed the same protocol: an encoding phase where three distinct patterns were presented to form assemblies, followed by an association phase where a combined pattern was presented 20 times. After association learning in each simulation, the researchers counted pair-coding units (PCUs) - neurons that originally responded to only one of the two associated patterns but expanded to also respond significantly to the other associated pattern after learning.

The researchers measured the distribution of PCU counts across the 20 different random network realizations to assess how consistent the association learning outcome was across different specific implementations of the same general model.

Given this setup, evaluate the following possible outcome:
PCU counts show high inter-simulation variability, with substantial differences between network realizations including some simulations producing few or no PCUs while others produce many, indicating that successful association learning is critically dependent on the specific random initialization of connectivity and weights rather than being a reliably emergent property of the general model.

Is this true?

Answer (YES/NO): NO